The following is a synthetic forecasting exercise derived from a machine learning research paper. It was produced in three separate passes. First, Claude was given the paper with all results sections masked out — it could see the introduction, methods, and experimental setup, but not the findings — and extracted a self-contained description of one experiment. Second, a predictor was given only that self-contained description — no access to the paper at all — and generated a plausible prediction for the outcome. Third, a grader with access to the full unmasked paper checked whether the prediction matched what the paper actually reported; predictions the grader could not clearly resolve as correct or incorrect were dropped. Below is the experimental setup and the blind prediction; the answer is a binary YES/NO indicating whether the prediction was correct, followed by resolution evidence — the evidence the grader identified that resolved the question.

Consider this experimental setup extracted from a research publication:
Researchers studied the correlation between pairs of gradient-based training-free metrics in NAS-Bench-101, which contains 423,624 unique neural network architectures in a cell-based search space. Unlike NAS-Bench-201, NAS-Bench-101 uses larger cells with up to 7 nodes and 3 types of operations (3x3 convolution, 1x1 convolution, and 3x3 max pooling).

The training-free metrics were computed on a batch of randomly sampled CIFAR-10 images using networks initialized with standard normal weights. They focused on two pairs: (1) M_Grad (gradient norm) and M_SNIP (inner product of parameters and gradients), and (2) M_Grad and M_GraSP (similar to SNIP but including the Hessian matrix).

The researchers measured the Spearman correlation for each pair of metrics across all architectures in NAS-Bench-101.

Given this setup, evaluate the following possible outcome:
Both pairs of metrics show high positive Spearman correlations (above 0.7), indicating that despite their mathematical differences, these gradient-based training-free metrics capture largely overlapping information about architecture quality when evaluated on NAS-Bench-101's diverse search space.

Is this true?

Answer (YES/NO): NO